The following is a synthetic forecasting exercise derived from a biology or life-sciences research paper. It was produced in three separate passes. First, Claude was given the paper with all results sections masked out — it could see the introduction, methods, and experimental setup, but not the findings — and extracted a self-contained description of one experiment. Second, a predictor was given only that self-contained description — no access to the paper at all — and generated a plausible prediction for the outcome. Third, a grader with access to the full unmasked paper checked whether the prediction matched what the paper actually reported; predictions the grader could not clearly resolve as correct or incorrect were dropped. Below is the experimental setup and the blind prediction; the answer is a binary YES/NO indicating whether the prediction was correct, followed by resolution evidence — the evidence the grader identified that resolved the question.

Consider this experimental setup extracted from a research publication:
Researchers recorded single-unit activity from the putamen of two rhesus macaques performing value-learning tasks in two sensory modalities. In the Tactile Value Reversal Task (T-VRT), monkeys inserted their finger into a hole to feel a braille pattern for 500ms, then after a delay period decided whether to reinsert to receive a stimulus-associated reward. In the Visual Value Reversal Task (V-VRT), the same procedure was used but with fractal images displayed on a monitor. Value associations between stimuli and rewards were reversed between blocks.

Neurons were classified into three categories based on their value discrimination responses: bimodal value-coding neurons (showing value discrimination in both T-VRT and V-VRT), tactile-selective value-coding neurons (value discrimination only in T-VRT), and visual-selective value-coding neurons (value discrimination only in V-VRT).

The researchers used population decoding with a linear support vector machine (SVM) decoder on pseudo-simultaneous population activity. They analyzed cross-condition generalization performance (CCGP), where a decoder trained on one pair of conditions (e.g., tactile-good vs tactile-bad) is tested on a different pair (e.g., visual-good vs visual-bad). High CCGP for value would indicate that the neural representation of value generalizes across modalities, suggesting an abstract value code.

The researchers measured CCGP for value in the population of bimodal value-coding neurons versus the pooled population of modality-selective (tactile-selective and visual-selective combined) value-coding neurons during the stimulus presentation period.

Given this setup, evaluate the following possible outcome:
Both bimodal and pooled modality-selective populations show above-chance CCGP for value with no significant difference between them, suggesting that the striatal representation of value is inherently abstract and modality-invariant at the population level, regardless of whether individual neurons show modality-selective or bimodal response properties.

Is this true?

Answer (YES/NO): NO